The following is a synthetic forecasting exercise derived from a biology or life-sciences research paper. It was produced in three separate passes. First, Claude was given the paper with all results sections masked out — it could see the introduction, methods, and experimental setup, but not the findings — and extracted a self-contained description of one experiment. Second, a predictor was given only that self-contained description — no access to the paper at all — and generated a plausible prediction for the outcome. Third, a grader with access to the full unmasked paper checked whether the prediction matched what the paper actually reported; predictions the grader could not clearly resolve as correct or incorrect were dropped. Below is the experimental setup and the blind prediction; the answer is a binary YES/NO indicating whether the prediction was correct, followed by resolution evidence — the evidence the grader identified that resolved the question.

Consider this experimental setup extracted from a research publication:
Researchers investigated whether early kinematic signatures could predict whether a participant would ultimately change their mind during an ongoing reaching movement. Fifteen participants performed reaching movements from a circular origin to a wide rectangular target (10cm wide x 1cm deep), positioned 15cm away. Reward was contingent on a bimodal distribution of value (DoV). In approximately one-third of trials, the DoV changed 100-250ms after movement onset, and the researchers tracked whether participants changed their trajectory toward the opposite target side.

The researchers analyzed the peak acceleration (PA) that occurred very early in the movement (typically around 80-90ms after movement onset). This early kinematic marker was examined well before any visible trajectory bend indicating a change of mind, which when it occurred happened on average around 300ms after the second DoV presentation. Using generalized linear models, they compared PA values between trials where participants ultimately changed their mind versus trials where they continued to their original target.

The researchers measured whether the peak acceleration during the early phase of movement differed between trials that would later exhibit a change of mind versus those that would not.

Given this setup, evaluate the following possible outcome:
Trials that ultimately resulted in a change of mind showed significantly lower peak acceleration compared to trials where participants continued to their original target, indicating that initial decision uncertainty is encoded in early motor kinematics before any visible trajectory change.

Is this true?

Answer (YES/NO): YES